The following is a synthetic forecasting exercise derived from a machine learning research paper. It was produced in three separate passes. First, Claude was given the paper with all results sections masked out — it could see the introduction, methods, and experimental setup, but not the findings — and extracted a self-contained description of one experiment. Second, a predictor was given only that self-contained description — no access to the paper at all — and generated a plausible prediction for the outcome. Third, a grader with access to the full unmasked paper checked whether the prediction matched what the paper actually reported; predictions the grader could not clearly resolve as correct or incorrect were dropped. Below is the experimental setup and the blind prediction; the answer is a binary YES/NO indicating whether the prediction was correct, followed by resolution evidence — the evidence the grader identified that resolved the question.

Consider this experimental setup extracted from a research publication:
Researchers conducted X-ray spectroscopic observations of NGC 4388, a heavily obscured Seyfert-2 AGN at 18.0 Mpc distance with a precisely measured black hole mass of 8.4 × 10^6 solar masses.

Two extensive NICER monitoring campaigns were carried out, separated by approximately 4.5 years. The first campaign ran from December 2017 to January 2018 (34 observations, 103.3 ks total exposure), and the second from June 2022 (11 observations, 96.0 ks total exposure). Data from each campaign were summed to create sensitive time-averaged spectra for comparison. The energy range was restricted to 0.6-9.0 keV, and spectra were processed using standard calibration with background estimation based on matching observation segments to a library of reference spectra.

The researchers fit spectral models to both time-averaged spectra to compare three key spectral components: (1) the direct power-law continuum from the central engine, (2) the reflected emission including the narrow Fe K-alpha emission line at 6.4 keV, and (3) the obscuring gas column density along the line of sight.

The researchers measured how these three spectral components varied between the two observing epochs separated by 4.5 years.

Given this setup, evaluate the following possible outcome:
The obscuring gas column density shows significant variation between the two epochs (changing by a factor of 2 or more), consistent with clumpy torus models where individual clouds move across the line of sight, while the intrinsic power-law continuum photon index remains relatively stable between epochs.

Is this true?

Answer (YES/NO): NO